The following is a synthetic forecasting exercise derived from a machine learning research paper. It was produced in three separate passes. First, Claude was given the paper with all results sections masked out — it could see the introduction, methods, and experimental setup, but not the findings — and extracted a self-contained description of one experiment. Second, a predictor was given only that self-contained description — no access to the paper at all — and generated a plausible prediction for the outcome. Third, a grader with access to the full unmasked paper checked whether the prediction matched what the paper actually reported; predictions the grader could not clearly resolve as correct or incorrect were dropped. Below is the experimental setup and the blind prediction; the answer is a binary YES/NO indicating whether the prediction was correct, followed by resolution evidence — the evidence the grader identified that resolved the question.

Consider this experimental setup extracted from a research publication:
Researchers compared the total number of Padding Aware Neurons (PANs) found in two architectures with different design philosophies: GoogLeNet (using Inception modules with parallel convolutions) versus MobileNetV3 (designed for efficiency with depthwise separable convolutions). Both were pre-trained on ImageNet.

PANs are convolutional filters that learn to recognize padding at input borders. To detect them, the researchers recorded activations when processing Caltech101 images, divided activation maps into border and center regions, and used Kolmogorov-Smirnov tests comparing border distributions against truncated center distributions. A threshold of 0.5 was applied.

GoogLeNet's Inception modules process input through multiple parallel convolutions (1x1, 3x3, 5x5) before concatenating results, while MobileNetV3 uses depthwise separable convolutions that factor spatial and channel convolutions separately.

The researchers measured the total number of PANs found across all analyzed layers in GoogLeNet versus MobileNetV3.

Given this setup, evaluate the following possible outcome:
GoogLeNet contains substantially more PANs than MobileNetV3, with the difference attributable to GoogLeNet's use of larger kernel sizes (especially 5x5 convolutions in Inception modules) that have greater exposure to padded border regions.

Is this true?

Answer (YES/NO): NO